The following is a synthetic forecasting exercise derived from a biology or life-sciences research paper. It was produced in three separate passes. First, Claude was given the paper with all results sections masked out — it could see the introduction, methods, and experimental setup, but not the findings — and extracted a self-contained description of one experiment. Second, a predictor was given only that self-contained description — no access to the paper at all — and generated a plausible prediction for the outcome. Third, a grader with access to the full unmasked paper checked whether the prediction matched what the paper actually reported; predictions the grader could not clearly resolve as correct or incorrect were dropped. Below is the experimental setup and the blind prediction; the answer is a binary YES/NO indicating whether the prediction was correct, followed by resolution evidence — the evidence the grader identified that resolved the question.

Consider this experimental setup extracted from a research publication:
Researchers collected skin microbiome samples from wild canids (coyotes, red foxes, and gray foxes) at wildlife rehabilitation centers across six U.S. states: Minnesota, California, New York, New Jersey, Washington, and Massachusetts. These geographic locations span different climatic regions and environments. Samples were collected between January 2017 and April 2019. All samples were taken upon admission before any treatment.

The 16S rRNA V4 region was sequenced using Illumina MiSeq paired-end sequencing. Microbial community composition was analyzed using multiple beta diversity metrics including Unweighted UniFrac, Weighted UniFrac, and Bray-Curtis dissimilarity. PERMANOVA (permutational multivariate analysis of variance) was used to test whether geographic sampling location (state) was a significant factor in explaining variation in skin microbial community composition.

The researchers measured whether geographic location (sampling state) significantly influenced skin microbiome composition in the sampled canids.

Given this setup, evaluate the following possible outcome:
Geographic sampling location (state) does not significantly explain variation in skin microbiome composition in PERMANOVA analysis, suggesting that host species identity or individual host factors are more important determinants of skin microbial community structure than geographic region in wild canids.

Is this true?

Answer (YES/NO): YES